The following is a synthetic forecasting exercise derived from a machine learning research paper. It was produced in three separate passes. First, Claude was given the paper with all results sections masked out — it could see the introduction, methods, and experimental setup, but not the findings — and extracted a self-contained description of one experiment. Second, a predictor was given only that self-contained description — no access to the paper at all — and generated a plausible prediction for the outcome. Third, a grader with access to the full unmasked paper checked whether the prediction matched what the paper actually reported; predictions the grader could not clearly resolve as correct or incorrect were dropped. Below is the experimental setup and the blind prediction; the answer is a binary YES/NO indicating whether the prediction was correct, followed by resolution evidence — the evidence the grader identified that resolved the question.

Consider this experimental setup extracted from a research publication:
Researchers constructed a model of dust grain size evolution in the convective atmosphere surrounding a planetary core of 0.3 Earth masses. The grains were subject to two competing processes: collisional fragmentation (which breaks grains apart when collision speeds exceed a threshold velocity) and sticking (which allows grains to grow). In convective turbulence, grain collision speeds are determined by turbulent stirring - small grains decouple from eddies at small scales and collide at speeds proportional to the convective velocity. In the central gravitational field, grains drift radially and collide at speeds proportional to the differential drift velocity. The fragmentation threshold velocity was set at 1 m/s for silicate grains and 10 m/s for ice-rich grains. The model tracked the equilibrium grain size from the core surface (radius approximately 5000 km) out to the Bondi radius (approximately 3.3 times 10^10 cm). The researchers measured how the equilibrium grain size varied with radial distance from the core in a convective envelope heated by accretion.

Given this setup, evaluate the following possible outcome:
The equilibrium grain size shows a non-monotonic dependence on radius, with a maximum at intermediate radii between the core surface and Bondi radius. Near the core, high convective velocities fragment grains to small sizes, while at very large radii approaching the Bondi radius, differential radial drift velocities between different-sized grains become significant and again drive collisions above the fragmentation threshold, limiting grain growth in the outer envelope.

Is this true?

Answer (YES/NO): NO